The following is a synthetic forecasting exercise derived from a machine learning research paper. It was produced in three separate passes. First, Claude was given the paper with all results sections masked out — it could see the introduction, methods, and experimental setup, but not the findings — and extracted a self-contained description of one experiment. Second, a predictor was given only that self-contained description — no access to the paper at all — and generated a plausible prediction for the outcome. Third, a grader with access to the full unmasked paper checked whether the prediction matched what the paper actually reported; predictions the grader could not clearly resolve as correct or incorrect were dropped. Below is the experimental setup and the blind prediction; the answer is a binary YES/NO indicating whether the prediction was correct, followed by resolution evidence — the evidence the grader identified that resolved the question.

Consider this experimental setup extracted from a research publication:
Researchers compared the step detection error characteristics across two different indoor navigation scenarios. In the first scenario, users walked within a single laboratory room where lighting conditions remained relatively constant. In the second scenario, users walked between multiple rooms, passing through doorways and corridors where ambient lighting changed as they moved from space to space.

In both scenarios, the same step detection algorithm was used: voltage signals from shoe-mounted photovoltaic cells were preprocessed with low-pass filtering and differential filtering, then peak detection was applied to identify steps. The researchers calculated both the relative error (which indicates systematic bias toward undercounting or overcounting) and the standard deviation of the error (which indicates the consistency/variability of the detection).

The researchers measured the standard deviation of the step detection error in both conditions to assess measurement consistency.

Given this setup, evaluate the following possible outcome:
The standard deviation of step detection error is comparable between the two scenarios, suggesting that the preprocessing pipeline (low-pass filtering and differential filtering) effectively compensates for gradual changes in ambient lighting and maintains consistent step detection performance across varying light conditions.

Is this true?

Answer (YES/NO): NO